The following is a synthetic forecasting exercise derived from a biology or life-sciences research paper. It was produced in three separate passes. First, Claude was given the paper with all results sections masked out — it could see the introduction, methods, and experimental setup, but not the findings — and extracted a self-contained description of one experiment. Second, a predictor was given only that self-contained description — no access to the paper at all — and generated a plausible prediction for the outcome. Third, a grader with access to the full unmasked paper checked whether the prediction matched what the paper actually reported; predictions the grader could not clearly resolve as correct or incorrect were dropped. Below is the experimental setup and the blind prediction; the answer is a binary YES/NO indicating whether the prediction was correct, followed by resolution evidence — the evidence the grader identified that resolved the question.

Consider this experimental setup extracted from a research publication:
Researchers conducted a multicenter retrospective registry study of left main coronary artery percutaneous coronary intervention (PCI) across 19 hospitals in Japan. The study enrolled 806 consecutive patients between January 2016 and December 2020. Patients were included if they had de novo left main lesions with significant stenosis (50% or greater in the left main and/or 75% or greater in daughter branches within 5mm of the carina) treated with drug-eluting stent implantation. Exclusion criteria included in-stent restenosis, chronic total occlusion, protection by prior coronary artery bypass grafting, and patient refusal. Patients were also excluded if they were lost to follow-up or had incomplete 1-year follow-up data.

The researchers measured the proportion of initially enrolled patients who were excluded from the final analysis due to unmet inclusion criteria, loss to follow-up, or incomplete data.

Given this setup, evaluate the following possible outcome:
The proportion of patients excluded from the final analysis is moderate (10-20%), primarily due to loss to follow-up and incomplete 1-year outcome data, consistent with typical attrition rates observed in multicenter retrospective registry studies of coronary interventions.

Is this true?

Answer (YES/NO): NO